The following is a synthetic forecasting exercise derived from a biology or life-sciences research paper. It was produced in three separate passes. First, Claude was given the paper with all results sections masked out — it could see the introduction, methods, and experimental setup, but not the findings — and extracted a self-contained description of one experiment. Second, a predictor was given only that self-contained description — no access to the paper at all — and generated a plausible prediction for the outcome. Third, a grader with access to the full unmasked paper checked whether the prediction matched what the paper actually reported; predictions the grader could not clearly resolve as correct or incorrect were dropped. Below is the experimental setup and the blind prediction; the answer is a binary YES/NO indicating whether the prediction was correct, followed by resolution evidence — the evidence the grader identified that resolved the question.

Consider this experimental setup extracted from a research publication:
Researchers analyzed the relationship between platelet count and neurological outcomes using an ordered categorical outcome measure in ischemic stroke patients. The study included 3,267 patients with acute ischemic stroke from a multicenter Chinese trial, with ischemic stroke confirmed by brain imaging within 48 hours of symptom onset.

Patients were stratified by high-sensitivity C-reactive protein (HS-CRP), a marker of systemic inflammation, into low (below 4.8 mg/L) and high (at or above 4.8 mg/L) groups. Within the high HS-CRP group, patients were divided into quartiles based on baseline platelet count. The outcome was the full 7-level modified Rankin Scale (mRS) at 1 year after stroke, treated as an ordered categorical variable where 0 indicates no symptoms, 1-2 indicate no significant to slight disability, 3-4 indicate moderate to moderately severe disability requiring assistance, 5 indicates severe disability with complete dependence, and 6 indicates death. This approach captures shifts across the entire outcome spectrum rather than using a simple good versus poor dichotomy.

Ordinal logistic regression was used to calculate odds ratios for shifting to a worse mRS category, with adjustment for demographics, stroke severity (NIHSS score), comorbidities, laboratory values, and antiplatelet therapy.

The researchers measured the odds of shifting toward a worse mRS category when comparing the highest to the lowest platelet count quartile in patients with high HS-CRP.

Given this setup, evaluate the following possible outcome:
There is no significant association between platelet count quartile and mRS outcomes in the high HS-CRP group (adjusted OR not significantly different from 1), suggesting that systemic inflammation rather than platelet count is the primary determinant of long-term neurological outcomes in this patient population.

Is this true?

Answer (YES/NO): NO